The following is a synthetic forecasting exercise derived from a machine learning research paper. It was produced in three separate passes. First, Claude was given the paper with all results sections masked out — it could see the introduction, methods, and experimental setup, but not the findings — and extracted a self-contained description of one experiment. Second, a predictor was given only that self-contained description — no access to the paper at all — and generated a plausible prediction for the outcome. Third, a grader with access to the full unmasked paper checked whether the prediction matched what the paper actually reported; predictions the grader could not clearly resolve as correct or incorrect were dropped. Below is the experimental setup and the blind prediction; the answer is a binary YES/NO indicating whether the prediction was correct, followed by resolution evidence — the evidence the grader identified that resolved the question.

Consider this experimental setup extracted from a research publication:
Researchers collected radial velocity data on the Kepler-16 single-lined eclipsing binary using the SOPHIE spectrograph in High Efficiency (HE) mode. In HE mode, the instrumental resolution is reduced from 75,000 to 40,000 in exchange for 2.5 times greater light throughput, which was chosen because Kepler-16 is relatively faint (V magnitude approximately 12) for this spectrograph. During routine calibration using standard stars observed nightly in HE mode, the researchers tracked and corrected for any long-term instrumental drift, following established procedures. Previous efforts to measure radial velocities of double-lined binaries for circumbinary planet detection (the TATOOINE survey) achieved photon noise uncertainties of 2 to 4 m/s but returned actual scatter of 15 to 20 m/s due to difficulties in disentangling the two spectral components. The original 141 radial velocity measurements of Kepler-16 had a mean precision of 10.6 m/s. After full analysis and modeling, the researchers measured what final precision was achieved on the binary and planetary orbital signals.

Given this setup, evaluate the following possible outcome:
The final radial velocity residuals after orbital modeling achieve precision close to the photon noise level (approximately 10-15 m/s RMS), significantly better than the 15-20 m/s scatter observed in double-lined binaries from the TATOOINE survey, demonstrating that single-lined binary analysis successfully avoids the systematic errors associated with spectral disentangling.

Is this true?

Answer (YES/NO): NO